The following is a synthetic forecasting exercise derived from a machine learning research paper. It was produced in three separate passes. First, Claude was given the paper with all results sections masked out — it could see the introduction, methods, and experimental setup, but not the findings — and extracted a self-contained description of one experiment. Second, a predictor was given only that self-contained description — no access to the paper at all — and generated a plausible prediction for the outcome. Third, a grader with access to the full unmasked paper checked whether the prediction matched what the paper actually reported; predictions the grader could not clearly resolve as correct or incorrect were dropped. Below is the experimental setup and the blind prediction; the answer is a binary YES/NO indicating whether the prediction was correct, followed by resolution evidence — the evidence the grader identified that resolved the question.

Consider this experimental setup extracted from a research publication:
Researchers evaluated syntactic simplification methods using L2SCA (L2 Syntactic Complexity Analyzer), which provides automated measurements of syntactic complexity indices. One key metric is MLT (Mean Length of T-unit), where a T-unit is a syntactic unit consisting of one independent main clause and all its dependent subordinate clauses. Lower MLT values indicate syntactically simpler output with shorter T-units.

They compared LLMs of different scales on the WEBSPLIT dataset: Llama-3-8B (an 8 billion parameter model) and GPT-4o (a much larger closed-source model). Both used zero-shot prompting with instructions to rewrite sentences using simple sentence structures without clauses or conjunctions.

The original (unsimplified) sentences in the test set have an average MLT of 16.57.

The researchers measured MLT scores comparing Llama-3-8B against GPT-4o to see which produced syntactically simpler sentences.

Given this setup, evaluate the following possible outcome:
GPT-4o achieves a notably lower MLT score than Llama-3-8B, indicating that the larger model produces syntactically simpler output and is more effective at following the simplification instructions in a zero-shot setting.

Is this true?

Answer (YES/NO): NO